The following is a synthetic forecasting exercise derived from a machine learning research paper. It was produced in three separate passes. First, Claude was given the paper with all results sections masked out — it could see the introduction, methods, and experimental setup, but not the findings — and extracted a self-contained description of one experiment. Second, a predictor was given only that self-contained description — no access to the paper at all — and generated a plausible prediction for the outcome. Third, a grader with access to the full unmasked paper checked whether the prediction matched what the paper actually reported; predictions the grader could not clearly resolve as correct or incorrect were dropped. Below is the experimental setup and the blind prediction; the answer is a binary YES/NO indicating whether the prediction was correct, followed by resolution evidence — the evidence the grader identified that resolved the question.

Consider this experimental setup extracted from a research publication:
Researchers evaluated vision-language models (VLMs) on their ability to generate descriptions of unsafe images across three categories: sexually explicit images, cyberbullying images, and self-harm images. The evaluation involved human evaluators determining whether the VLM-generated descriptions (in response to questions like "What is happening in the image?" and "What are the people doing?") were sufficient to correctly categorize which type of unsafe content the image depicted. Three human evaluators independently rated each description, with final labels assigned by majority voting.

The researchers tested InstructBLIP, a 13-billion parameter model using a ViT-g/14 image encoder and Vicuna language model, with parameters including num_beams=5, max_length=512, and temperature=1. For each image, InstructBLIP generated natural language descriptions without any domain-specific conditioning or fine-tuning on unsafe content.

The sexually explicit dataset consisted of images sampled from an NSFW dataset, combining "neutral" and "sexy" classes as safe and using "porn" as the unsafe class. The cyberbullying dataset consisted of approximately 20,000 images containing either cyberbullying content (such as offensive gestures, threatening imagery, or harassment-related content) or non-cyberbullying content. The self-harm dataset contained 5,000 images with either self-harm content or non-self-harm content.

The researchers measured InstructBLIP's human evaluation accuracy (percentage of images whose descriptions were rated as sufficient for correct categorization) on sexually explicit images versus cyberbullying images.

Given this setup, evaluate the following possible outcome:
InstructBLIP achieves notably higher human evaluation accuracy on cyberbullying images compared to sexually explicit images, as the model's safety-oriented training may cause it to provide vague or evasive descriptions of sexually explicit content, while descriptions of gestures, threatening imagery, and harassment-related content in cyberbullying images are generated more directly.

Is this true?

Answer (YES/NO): NO